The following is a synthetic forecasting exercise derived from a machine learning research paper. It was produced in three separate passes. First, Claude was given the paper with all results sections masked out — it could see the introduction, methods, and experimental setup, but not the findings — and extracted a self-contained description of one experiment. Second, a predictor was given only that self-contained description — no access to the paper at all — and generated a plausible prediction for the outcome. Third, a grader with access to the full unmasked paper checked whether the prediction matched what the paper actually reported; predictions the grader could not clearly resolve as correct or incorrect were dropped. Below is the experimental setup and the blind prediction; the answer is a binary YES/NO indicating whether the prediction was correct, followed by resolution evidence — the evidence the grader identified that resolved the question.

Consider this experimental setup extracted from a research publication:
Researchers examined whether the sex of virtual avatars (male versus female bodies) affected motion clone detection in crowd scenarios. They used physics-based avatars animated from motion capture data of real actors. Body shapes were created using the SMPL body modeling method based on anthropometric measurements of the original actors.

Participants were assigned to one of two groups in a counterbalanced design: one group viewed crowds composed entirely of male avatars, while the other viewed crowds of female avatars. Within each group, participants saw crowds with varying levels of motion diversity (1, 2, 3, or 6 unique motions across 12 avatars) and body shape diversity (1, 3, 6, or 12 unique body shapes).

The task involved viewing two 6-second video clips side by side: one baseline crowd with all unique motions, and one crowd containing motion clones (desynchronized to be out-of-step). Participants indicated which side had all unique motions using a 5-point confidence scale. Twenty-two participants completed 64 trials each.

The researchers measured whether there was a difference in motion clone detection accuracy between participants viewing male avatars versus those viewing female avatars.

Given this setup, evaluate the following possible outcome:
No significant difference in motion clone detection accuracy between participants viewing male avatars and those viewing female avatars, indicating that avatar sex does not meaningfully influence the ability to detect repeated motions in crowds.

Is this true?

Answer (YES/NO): YES